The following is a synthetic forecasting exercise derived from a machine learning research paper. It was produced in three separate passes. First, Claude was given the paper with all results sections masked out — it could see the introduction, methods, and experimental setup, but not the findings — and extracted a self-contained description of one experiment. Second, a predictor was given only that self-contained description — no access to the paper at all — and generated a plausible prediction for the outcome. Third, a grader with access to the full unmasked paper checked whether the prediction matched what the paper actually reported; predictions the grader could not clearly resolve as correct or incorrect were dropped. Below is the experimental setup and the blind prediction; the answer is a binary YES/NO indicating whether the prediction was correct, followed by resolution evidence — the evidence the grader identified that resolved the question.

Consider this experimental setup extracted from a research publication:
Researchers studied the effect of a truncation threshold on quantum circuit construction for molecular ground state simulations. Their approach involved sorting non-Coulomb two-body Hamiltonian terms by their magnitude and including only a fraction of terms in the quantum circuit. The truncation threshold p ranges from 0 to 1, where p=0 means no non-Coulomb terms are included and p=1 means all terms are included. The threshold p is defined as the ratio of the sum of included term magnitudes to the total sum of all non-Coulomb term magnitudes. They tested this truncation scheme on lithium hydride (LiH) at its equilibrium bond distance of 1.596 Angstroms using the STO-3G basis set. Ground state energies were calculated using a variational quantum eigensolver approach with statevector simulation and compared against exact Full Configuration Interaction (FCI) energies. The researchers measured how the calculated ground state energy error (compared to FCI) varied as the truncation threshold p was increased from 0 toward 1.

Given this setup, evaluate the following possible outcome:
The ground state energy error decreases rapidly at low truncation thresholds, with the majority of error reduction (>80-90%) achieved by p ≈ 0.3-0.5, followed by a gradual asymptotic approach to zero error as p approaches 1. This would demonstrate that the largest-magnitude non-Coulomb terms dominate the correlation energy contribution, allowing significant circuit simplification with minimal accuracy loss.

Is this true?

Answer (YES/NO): NO